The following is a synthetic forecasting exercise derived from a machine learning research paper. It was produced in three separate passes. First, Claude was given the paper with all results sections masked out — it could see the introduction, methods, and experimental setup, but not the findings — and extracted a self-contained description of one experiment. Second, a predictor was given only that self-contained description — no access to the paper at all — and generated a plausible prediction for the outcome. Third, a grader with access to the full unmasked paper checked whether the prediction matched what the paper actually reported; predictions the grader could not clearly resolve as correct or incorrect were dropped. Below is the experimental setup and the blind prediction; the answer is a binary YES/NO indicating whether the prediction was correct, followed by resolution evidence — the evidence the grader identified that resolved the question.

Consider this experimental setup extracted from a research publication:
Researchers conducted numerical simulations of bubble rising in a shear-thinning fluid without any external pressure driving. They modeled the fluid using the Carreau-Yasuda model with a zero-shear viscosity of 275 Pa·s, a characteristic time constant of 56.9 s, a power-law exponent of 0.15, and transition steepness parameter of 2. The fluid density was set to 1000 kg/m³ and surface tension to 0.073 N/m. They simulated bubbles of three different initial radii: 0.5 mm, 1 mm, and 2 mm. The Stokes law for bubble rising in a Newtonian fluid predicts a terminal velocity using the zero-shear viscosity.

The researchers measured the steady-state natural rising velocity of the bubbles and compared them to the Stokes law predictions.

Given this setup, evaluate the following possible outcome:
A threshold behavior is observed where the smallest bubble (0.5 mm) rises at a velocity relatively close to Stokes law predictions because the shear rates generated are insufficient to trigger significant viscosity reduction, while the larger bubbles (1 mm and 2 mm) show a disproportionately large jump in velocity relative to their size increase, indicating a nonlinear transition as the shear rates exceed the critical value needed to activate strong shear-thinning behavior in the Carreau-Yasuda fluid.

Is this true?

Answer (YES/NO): NO